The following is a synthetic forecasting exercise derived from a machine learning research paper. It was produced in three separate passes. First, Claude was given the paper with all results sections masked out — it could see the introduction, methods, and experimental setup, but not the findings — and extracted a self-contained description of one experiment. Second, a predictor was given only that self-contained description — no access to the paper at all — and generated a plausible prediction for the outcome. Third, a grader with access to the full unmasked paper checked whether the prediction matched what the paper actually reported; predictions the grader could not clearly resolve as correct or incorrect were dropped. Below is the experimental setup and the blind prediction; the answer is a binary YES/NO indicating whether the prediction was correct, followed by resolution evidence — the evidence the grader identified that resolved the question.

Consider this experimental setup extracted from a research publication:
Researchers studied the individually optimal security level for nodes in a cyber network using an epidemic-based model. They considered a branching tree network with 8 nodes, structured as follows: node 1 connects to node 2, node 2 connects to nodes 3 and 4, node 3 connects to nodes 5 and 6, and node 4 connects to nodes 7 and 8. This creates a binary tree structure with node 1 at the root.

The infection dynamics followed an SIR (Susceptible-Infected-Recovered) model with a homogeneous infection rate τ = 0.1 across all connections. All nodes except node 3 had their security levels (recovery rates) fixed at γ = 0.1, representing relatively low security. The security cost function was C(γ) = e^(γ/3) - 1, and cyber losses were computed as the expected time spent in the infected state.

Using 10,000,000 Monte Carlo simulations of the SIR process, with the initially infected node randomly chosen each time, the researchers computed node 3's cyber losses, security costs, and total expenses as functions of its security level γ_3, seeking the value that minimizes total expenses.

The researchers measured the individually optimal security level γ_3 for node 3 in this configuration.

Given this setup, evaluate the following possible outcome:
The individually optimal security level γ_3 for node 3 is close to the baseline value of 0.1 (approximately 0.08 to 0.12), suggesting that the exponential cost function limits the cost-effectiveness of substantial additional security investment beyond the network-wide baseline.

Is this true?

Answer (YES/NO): NO